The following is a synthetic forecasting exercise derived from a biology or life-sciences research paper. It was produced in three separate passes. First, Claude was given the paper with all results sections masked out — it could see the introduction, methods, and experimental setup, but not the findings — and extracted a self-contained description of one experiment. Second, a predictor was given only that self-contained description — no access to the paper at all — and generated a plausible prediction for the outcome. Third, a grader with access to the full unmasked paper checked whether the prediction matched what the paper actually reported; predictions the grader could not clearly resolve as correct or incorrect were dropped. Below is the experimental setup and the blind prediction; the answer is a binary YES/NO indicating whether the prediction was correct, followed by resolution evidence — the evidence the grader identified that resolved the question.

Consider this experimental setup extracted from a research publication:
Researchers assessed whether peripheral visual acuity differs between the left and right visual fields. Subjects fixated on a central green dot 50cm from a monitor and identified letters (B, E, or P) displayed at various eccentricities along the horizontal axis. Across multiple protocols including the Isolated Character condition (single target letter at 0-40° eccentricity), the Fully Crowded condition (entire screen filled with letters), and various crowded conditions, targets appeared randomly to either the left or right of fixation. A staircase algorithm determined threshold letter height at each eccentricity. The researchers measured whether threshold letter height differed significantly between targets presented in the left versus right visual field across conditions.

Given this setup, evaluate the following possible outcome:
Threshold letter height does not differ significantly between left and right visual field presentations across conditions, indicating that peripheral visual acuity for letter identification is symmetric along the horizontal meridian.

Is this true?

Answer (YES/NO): NO